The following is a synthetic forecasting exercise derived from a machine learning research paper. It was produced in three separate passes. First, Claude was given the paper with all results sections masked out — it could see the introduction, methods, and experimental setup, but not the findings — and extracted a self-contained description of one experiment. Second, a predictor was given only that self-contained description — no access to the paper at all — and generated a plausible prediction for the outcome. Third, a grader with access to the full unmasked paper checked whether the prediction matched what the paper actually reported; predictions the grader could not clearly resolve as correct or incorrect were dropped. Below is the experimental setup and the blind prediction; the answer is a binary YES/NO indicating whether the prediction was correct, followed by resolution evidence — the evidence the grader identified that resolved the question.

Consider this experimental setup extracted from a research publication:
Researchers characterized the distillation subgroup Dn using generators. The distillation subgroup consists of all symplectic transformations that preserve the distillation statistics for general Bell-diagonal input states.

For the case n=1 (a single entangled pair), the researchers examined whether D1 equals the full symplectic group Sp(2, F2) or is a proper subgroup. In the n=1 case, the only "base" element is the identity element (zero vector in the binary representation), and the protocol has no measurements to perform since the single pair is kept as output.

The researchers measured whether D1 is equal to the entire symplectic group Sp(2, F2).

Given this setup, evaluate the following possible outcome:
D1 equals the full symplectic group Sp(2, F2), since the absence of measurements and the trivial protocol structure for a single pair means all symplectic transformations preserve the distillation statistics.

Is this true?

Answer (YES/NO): YES